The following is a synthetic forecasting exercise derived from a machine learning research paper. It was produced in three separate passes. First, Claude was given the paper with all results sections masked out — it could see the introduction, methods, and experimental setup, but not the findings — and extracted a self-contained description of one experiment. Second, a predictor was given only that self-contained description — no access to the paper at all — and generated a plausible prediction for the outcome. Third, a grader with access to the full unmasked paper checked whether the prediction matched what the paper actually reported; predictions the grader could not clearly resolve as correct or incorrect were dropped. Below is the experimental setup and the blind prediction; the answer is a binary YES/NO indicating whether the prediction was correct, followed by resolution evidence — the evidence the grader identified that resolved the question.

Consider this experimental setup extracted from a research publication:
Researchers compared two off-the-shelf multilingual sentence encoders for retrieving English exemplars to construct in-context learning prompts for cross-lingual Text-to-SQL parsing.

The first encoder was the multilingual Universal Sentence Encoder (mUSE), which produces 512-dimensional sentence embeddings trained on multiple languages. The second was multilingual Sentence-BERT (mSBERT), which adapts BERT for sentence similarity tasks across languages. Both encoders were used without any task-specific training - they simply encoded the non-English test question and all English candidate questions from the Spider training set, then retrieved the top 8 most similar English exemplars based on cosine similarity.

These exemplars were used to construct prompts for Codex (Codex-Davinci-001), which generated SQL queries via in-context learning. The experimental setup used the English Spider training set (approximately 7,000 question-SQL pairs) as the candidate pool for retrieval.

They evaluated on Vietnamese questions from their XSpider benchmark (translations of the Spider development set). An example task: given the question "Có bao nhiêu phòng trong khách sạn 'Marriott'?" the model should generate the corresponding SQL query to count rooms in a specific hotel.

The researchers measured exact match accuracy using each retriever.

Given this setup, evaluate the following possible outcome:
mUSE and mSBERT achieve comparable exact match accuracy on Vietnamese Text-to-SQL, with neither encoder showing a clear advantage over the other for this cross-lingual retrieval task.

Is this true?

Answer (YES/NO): YES